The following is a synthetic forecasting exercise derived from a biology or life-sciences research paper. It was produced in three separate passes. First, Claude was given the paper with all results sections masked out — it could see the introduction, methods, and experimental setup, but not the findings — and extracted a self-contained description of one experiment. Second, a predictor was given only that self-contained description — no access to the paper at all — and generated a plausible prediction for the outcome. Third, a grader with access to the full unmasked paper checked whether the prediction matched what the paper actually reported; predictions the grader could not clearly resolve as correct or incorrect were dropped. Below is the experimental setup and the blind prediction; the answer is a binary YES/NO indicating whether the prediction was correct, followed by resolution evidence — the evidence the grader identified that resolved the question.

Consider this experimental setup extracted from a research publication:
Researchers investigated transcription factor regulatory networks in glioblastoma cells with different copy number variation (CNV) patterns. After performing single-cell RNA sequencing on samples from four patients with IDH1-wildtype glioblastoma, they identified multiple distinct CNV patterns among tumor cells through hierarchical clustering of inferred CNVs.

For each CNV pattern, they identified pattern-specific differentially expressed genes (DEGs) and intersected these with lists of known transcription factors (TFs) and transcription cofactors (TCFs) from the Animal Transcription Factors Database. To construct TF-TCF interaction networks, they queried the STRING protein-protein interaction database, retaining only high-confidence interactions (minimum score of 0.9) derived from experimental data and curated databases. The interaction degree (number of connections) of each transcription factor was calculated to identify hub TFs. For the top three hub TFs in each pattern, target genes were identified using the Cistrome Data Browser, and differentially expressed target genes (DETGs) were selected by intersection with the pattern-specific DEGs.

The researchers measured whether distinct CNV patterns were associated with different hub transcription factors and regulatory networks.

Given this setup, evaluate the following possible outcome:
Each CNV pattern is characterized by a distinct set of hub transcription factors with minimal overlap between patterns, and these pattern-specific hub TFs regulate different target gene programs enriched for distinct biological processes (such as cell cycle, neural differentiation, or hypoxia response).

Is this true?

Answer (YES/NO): NO